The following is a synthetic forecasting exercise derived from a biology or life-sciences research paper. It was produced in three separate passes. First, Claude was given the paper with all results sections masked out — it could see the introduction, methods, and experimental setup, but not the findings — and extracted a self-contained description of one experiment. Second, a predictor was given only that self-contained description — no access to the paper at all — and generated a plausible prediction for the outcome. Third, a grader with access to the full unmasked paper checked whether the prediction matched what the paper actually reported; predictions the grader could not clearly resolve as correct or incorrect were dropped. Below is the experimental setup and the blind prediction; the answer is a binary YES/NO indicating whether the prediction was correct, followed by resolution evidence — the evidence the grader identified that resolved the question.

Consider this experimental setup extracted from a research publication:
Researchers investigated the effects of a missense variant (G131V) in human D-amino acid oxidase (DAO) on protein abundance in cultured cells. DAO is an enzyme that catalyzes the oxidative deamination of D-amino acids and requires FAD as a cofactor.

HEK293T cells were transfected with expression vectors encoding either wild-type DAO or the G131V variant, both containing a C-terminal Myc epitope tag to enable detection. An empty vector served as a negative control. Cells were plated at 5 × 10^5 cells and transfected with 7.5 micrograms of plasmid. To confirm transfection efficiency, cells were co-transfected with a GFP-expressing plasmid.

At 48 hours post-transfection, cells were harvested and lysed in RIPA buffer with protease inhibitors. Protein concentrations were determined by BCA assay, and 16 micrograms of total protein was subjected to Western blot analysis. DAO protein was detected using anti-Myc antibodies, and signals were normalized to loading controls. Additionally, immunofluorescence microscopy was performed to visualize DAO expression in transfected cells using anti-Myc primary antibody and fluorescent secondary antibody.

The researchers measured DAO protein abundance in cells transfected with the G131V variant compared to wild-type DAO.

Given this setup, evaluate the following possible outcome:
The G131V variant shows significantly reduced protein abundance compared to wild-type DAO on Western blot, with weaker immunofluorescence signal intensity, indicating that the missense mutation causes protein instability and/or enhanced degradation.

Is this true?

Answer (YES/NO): NO